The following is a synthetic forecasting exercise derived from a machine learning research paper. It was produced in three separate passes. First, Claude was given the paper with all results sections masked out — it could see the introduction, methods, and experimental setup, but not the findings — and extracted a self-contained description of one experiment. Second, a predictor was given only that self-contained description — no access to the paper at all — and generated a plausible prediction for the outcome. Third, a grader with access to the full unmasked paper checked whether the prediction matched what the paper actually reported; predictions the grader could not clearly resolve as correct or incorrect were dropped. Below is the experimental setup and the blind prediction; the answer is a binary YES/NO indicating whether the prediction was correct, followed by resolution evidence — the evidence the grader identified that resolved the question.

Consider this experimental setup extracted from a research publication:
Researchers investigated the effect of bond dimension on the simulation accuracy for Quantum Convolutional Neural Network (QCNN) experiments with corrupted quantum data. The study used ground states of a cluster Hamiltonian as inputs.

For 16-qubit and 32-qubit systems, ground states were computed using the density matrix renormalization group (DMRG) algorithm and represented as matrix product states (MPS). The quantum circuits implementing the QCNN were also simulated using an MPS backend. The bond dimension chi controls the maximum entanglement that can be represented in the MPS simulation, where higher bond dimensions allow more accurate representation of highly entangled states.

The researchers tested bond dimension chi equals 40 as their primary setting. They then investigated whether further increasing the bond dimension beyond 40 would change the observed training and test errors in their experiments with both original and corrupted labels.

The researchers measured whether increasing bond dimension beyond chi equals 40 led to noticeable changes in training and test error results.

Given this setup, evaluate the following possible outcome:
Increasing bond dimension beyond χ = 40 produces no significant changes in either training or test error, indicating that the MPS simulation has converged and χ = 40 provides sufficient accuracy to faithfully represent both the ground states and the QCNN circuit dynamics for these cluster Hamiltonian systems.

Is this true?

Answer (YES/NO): YES